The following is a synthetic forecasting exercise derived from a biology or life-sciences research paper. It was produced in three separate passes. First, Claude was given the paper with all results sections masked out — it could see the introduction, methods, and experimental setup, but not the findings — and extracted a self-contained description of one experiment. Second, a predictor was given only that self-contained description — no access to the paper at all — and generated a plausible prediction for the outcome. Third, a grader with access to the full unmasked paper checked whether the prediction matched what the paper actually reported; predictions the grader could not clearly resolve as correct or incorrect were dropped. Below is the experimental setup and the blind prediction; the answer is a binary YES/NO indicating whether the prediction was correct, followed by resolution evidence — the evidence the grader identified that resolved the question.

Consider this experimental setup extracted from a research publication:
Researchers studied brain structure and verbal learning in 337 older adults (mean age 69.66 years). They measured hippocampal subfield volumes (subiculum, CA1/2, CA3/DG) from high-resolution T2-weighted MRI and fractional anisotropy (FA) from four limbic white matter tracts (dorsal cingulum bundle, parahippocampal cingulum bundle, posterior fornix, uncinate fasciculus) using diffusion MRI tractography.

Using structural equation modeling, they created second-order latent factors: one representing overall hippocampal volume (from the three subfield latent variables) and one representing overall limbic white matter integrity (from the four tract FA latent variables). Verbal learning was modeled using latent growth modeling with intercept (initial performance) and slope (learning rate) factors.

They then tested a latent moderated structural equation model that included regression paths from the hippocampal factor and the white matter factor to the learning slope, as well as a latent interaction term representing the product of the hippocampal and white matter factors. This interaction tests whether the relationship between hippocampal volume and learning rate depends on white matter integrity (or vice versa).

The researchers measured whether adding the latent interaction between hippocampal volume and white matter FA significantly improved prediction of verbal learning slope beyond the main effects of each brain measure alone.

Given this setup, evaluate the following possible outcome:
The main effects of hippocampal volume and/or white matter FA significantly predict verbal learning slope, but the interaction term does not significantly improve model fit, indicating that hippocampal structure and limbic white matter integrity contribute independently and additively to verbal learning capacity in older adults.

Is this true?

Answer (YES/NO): NO